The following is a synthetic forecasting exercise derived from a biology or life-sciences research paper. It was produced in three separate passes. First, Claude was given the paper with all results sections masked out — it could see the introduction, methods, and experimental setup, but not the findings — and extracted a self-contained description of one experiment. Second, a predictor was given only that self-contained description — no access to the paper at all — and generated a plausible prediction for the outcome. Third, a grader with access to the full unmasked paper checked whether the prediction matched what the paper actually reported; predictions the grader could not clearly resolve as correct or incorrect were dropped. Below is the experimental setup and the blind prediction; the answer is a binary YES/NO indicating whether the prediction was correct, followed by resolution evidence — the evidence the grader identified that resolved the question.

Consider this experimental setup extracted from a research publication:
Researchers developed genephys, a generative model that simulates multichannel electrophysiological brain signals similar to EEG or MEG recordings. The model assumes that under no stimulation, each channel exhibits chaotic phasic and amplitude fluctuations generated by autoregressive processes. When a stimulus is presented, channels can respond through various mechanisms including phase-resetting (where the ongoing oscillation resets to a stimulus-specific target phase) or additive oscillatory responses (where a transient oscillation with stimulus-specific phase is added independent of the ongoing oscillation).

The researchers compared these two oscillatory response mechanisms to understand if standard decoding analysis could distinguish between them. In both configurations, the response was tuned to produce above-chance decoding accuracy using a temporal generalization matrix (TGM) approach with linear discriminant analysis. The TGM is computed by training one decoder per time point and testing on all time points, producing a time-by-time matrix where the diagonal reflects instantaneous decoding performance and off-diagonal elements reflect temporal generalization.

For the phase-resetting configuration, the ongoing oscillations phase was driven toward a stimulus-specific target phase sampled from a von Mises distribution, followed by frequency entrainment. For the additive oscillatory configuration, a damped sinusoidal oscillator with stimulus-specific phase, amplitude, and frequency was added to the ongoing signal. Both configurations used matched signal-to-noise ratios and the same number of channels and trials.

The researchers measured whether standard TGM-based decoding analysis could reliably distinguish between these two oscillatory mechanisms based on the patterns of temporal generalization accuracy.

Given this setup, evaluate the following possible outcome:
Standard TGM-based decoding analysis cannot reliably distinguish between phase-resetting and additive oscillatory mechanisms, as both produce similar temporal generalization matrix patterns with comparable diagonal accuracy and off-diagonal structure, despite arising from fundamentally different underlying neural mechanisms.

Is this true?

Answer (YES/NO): YES